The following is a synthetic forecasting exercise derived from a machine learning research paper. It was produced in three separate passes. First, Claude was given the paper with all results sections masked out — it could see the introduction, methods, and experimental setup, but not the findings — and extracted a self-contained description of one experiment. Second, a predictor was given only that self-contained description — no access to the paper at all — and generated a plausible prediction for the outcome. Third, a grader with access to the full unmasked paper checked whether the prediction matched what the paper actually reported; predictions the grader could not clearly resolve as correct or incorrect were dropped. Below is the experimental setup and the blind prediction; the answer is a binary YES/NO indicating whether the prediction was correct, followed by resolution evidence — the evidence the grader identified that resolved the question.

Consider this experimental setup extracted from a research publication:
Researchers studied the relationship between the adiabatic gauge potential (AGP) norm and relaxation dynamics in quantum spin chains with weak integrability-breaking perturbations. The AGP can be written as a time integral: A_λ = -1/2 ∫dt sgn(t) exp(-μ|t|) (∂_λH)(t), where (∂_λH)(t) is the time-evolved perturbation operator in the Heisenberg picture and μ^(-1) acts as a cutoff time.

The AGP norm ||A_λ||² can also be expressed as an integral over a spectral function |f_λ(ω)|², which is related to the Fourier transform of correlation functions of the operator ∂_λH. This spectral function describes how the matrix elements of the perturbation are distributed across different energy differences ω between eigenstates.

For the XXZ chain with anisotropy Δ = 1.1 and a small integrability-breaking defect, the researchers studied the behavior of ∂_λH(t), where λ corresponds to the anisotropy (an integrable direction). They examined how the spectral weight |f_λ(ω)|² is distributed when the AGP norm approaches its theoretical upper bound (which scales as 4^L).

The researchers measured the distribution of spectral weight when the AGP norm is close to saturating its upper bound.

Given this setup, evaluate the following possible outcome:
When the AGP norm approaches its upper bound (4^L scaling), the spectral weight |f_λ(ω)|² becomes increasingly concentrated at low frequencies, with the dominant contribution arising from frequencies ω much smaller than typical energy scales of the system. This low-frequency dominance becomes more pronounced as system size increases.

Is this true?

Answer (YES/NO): YES